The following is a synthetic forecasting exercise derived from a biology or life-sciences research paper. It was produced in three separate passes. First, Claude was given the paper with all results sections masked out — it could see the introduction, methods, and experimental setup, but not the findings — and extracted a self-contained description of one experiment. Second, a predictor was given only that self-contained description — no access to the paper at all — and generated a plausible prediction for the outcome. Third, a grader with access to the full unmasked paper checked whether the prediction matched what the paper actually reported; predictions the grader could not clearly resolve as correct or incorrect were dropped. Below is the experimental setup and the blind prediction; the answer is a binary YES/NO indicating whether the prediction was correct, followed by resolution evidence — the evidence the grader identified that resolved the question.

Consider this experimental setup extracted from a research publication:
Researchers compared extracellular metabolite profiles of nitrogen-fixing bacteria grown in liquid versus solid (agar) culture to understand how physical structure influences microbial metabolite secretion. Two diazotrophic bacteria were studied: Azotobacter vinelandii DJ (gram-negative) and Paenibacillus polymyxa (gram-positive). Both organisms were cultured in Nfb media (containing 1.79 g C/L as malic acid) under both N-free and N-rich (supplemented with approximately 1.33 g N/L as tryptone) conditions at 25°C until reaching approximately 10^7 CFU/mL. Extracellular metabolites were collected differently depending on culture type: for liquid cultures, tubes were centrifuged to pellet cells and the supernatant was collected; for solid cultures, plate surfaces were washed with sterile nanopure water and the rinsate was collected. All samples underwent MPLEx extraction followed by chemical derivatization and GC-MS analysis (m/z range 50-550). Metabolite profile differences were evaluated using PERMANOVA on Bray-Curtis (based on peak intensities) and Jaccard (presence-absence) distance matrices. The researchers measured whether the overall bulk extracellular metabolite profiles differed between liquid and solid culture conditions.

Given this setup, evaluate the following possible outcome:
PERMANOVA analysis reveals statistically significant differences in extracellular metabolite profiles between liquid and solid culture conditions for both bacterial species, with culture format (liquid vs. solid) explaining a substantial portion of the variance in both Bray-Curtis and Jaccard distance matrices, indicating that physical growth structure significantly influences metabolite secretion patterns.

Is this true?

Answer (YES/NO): YES